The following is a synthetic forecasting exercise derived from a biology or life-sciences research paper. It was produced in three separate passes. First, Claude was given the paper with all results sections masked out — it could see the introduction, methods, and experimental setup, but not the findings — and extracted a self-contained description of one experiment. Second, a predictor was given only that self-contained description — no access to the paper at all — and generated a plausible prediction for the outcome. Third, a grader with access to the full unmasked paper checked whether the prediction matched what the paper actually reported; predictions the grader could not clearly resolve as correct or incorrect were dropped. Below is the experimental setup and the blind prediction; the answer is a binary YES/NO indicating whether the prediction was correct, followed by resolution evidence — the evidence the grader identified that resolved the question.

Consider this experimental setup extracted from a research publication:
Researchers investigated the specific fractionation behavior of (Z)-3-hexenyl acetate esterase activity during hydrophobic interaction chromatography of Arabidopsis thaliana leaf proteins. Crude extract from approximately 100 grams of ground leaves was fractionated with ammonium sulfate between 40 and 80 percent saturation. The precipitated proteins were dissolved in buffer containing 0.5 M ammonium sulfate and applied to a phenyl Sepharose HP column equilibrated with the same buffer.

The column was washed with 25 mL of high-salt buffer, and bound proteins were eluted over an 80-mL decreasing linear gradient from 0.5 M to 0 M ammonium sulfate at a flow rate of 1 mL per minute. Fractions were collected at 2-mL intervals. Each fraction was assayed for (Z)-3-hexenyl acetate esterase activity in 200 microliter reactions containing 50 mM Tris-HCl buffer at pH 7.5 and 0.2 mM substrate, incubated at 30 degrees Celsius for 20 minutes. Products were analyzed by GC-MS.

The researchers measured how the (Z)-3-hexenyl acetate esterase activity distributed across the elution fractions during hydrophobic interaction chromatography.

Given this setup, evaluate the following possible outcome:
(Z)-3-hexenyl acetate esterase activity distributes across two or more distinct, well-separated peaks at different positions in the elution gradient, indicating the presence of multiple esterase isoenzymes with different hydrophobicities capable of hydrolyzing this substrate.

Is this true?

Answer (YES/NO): YES